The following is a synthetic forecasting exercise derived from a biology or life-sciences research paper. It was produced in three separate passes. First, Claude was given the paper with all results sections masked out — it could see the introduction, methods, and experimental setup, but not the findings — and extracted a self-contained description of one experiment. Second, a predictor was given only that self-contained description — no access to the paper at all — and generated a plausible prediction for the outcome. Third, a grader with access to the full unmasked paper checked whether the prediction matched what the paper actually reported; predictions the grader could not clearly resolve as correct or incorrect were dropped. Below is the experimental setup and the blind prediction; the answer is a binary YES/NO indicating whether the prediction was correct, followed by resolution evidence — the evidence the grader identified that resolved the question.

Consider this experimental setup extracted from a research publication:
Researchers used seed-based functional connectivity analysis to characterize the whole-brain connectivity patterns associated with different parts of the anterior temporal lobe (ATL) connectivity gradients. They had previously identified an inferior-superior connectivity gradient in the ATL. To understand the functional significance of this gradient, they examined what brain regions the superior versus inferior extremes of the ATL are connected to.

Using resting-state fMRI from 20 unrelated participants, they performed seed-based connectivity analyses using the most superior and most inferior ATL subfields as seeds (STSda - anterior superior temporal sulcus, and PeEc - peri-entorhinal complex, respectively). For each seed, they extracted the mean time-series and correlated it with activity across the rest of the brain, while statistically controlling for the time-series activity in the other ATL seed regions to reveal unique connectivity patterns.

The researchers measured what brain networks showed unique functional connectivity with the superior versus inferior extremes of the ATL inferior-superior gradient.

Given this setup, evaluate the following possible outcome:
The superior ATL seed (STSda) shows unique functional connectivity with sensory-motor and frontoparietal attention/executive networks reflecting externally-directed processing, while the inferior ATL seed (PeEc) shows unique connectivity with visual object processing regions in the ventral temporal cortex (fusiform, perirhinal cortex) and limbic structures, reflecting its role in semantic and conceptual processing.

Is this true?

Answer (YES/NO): NO